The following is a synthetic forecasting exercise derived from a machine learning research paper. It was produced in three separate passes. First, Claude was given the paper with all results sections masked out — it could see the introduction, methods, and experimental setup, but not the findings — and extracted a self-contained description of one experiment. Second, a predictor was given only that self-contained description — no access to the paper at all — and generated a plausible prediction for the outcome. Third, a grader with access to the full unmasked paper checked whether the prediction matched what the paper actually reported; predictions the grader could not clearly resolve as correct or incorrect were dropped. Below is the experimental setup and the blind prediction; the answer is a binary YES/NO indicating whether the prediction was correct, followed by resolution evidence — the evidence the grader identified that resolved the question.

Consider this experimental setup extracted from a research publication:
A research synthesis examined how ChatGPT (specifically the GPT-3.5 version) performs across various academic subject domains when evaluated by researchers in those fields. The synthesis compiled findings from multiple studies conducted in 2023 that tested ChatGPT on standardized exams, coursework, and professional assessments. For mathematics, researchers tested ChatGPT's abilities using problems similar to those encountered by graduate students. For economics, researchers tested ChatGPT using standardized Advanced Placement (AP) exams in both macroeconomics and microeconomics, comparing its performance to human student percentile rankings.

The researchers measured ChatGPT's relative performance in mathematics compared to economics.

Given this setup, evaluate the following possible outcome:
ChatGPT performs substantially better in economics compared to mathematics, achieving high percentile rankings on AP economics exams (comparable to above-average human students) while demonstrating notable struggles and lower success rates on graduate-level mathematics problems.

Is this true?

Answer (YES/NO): YES